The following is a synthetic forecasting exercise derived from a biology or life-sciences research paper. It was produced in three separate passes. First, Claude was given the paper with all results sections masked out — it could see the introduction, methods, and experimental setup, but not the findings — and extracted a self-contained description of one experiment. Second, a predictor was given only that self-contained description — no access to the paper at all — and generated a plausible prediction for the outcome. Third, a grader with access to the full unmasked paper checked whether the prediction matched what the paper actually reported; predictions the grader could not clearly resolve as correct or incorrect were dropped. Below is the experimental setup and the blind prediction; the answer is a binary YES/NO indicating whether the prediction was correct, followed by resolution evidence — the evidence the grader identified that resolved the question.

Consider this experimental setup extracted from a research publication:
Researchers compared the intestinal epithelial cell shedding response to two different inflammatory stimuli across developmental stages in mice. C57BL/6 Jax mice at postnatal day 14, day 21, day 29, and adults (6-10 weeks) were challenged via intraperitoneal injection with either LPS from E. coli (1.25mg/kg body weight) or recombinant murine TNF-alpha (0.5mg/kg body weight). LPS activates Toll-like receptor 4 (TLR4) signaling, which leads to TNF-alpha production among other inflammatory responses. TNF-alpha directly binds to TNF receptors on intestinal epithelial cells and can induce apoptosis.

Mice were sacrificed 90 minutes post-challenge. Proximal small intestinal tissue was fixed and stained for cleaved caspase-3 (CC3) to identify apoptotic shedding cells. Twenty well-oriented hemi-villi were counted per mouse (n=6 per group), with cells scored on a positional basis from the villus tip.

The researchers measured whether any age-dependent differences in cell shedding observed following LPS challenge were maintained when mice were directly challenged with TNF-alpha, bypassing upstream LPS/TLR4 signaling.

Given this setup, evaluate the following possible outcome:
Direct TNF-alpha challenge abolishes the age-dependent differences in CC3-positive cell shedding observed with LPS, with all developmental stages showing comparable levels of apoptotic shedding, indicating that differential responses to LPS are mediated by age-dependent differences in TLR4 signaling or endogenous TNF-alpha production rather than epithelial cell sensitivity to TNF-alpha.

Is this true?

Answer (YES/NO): NO